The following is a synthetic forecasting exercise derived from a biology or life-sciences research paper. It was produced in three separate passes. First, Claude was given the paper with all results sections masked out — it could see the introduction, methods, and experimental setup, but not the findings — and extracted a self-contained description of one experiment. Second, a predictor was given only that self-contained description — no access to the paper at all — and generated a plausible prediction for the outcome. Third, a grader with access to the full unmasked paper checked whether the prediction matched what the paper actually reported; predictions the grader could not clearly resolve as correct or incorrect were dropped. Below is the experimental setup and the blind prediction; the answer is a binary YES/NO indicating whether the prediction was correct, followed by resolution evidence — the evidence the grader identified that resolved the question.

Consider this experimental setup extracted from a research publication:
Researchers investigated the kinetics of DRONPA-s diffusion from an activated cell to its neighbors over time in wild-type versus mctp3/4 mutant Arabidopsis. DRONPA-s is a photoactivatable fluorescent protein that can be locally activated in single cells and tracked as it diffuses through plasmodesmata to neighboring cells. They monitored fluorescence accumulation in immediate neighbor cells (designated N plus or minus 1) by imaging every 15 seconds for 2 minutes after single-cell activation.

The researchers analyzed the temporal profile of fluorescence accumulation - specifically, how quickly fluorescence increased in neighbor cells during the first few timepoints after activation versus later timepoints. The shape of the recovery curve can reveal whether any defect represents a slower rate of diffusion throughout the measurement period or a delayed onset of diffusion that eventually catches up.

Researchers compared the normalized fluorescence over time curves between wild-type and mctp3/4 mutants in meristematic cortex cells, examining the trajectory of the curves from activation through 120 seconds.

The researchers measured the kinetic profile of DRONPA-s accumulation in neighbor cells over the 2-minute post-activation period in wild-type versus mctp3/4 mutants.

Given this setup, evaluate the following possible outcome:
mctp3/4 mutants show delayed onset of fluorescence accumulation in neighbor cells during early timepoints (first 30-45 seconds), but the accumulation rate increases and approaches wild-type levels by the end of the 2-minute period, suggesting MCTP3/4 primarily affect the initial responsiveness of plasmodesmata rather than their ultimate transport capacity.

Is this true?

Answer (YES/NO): NO